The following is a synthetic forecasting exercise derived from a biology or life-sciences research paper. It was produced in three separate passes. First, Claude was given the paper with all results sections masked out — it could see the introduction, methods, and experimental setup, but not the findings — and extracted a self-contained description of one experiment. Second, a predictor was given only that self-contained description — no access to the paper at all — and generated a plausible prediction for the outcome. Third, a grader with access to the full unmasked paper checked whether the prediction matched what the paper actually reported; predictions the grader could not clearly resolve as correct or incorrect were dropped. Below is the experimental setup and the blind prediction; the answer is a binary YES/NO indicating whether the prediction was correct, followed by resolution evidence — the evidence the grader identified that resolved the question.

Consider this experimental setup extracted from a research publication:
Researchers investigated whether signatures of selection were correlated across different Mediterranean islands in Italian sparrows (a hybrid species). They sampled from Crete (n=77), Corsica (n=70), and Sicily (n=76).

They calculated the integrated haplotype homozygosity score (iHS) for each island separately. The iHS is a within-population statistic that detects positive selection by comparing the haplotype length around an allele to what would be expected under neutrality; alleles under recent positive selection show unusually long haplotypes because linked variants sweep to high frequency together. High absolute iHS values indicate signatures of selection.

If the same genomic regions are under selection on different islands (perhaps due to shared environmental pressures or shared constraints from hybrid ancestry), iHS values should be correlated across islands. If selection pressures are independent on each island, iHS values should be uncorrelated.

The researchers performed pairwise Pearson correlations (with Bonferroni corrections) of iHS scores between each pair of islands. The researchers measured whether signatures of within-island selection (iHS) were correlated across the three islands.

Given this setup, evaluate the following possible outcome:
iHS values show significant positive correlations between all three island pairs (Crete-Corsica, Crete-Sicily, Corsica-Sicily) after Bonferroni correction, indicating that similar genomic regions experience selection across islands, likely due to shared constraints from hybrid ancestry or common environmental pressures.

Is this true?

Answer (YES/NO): YES